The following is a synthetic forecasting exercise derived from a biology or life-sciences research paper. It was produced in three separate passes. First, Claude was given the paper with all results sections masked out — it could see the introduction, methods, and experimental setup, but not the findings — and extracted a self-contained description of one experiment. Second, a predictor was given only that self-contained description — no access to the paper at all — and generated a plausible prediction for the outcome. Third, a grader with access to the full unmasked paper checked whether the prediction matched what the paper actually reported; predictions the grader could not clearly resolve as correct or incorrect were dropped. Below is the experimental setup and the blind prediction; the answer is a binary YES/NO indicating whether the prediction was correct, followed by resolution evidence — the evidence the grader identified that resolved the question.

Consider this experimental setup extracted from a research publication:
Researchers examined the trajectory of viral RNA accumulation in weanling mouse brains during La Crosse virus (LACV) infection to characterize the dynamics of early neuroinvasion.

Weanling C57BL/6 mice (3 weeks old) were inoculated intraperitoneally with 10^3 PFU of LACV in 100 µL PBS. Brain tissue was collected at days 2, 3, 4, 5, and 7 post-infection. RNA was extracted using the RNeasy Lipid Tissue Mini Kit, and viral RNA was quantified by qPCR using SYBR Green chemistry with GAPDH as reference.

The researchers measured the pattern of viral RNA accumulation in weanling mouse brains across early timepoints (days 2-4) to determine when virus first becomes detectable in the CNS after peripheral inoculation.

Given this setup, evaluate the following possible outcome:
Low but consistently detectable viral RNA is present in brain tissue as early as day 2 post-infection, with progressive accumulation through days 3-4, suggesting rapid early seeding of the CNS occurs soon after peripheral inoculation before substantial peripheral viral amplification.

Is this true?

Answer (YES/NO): NO